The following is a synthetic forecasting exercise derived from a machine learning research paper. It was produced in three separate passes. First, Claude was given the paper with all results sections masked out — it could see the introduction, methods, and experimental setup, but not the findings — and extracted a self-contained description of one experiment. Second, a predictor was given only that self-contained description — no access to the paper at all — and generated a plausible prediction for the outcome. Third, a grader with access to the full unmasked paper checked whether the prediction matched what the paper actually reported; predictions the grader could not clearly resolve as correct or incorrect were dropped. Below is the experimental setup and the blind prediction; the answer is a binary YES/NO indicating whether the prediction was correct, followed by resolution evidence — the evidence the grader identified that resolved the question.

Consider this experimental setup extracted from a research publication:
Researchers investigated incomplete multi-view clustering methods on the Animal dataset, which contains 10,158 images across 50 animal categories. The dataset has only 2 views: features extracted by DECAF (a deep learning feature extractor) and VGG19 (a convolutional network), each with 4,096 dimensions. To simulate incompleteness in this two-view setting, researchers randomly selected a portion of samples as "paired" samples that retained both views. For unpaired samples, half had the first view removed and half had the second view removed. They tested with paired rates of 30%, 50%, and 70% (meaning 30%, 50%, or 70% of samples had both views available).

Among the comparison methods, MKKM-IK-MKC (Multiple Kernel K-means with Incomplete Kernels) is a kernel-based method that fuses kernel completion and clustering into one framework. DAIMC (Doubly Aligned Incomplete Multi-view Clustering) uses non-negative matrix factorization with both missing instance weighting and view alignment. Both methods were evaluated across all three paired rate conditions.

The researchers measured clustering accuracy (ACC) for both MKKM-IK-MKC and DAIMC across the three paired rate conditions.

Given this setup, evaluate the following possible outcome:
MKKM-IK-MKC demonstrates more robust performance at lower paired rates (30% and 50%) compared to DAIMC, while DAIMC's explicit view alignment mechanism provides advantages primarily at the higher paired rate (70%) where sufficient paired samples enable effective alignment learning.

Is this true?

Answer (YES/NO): NO